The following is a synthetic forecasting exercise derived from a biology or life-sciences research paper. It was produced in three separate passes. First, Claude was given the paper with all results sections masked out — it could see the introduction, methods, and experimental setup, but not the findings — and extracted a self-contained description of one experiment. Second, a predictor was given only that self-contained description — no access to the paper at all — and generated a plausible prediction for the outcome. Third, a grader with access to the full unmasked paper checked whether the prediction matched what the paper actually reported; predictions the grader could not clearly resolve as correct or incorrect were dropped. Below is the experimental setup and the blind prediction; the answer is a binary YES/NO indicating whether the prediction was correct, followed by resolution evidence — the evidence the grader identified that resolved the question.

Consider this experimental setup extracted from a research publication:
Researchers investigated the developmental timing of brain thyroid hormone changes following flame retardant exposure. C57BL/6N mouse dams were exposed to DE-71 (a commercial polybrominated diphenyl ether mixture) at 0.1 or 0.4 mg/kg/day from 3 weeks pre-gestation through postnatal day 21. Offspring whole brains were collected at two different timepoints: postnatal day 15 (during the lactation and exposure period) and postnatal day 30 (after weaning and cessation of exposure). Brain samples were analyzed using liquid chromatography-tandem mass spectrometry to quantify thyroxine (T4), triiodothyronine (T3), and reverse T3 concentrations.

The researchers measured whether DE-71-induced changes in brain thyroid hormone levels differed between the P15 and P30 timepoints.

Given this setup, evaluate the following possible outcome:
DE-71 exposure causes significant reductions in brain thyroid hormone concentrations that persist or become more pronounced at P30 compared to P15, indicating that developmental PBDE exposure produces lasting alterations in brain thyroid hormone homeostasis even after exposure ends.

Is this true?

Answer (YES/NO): NO